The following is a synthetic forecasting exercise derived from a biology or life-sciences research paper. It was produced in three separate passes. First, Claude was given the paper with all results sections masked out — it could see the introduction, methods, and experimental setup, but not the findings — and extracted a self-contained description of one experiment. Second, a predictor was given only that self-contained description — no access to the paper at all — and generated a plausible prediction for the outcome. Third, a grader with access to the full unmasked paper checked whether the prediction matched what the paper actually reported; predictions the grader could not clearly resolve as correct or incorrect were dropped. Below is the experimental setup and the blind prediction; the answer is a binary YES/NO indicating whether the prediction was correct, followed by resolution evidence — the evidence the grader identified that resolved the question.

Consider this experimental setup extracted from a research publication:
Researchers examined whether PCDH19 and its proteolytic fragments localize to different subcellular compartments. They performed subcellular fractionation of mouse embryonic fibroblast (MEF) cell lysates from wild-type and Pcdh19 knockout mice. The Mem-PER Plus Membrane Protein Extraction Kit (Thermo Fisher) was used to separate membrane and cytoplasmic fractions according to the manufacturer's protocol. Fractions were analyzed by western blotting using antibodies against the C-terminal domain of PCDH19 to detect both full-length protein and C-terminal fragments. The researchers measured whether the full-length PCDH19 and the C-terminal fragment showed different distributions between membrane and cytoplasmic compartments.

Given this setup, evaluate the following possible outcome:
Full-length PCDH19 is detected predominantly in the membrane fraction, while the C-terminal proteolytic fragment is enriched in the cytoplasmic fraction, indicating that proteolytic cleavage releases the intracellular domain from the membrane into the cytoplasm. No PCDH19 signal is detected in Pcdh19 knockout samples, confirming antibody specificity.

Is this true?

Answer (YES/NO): YES